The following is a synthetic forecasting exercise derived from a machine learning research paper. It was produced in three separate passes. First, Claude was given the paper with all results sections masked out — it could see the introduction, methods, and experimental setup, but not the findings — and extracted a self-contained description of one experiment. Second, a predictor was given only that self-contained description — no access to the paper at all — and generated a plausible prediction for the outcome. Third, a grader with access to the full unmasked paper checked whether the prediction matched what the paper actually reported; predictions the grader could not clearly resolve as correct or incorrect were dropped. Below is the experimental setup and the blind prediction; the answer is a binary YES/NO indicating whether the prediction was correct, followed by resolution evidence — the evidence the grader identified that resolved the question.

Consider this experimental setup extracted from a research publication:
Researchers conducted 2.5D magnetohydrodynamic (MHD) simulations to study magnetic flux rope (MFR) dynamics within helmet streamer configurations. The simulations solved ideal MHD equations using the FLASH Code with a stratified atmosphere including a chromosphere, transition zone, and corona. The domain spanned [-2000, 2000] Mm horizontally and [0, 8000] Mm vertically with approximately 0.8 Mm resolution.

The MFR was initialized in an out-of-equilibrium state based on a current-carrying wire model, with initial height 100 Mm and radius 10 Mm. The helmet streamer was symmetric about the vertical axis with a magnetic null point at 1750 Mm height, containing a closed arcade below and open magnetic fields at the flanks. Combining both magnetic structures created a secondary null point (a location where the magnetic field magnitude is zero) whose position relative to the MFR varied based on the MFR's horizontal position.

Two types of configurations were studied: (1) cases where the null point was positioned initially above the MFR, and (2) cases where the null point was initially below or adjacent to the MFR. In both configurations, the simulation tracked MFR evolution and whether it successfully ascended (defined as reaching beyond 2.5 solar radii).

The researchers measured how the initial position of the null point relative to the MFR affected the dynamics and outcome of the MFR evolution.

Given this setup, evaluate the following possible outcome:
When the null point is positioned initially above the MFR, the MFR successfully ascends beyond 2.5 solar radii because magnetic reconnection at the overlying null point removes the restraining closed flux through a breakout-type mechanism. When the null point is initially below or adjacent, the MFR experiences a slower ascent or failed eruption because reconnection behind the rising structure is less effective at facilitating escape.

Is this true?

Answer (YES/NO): NO